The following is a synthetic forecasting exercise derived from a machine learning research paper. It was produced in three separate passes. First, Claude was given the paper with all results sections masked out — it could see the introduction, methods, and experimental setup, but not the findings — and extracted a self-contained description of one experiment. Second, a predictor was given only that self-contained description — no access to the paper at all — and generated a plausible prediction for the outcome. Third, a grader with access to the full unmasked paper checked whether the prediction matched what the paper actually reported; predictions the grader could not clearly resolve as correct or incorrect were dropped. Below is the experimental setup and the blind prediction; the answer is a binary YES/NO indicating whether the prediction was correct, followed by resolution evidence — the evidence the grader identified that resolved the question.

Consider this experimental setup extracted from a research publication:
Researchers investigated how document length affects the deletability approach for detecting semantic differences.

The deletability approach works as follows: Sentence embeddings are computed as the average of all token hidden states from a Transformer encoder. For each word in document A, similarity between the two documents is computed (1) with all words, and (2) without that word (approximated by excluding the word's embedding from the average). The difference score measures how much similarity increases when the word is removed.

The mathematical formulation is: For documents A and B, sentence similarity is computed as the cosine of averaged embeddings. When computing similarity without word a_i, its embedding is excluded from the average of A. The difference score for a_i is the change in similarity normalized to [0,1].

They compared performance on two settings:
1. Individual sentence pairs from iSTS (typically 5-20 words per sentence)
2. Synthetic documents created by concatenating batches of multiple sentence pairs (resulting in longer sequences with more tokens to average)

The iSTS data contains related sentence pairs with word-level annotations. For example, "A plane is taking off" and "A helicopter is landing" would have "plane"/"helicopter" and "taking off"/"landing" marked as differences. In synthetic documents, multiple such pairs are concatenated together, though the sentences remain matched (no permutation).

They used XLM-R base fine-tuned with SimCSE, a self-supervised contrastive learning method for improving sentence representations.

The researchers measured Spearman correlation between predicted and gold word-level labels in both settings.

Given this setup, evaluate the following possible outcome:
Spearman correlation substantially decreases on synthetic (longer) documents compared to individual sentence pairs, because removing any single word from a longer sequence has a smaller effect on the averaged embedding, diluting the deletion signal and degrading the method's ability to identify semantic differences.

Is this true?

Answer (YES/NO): NO